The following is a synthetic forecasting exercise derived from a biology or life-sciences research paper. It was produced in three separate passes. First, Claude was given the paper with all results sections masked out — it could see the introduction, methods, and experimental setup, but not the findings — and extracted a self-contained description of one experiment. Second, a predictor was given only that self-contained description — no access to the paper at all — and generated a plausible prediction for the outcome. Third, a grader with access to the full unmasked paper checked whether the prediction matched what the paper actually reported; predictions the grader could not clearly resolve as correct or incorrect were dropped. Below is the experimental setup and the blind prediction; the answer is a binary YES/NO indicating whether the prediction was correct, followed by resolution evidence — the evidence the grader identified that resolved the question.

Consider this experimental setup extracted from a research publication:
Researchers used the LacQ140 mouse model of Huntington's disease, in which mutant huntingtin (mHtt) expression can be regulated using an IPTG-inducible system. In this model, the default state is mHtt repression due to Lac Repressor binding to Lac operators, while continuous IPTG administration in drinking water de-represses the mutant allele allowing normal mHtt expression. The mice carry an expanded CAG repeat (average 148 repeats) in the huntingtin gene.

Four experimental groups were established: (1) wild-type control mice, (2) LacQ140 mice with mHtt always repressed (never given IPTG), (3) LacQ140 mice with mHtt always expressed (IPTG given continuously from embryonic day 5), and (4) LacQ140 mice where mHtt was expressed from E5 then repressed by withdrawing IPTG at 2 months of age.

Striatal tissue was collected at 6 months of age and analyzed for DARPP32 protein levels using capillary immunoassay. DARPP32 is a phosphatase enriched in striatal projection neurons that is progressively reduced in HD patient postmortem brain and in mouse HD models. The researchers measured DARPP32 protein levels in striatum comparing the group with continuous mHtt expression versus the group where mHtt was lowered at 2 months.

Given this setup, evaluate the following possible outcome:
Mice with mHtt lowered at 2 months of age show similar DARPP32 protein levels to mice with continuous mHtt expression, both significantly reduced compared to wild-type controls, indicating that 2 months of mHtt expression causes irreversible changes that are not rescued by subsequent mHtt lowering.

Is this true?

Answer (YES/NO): NO